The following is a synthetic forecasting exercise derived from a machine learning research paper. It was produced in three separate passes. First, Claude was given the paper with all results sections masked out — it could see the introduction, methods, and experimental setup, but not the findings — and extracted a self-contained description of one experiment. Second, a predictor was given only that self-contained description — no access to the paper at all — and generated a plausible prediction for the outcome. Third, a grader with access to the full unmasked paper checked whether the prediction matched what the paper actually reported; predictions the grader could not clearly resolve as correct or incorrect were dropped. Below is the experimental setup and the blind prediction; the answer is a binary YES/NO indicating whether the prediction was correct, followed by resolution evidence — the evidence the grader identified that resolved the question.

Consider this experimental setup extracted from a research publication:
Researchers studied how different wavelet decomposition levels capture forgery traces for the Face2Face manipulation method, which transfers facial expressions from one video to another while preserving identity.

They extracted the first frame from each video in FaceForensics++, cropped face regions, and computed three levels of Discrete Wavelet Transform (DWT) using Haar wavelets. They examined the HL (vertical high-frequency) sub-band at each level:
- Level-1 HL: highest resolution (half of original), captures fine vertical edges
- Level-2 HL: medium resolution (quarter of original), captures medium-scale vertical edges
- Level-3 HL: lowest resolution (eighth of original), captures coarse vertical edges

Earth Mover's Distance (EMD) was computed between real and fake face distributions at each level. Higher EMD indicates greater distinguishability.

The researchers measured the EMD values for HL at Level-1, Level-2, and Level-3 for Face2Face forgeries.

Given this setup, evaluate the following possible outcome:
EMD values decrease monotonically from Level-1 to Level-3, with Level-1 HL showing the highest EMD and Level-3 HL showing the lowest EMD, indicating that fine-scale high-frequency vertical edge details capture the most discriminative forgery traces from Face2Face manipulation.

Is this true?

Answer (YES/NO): YES